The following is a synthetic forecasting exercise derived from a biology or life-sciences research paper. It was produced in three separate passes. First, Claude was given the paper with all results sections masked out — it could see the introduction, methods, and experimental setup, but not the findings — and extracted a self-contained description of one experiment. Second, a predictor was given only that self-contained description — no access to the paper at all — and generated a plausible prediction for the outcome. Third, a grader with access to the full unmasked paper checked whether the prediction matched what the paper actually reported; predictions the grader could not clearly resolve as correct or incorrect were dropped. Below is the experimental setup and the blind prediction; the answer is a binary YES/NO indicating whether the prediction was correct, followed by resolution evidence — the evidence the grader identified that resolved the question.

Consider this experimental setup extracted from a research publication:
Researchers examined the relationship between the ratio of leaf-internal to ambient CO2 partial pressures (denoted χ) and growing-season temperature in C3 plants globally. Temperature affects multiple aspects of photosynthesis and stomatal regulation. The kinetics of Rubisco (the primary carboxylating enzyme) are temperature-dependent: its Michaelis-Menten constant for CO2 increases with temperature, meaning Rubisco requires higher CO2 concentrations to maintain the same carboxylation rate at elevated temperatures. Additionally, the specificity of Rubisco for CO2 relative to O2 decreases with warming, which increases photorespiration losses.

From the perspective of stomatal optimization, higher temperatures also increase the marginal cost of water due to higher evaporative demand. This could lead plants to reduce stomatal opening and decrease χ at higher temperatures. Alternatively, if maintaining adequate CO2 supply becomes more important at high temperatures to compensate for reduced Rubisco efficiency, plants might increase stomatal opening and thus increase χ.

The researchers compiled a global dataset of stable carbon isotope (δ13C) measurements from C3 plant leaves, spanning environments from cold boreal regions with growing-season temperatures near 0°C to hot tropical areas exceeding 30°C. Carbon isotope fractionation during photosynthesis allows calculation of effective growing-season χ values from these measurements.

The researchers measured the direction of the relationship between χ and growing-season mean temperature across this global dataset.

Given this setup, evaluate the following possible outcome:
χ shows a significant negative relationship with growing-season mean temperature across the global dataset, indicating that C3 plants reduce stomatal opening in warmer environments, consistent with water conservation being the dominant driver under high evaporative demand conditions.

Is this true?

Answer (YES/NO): NO